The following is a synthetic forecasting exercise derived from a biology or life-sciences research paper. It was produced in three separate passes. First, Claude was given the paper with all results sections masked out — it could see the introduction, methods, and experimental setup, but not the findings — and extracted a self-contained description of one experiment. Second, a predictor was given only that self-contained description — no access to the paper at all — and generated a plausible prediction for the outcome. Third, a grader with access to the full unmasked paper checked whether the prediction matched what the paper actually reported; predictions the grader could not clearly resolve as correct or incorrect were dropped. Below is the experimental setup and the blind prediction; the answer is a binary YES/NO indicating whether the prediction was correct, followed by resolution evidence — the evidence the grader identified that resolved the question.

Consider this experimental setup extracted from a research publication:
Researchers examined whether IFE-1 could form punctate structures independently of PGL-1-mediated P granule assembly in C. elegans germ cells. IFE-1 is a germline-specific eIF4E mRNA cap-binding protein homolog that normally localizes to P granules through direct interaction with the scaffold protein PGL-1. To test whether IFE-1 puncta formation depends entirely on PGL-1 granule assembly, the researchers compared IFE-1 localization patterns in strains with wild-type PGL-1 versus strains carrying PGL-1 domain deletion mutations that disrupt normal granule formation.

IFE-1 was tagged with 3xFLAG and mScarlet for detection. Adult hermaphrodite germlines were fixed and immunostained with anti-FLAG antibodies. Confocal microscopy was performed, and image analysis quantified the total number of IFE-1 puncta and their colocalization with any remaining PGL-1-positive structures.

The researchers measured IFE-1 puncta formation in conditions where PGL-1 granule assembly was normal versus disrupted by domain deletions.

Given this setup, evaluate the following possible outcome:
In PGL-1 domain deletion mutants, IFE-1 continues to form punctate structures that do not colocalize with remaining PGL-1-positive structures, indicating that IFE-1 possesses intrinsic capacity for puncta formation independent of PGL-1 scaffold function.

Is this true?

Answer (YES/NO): NO